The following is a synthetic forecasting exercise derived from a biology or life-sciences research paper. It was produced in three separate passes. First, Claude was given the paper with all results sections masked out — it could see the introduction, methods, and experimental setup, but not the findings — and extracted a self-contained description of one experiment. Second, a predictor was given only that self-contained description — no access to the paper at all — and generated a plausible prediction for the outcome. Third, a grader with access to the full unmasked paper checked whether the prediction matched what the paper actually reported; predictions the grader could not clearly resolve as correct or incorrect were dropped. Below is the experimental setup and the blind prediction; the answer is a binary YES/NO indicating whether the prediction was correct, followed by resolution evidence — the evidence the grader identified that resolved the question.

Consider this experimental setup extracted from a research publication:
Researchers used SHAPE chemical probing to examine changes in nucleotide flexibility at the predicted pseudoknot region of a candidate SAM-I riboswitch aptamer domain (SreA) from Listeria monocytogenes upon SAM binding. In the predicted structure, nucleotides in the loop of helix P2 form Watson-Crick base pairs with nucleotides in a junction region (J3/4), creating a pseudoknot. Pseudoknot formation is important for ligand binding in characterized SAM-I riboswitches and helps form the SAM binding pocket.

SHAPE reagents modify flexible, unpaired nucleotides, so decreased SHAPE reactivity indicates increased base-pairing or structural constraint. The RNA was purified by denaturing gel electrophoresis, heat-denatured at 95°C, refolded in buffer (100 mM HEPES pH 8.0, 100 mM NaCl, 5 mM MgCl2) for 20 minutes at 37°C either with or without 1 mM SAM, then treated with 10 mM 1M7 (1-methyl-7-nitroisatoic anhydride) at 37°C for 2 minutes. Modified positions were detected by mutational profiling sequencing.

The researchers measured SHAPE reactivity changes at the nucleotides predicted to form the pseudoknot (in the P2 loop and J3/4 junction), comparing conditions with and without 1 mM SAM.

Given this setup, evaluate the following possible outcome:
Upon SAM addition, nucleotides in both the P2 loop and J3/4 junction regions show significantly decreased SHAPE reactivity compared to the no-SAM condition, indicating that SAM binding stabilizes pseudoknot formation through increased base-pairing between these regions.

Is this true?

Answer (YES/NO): NO